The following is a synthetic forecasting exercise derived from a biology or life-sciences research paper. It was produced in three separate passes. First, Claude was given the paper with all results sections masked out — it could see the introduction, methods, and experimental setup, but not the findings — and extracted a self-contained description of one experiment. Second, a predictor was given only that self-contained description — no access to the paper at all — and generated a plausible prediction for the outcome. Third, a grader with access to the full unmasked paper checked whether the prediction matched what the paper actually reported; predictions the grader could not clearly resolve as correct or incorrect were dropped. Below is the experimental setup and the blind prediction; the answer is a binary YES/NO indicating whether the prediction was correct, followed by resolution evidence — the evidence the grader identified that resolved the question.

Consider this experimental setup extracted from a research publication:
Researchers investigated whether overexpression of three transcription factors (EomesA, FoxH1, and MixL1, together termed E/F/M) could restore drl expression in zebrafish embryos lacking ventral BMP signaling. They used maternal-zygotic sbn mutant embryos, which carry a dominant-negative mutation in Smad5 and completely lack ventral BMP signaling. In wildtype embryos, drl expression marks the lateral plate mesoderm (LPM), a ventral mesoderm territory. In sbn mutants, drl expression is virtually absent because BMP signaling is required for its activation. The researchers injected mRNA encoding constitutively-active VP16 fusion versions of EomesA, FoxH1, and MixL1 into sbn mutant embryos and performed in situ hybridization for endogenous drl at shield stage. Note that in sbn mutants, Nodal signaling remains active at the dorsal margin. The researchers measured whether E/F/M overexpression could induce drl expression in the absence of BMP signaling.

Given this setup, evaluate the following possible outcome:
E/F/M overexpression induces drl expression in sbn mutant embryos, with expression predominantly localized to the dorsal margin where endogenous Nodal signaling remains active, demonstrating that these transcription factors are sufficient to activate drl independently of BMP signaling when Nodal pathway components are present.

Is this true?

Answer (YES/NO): YES